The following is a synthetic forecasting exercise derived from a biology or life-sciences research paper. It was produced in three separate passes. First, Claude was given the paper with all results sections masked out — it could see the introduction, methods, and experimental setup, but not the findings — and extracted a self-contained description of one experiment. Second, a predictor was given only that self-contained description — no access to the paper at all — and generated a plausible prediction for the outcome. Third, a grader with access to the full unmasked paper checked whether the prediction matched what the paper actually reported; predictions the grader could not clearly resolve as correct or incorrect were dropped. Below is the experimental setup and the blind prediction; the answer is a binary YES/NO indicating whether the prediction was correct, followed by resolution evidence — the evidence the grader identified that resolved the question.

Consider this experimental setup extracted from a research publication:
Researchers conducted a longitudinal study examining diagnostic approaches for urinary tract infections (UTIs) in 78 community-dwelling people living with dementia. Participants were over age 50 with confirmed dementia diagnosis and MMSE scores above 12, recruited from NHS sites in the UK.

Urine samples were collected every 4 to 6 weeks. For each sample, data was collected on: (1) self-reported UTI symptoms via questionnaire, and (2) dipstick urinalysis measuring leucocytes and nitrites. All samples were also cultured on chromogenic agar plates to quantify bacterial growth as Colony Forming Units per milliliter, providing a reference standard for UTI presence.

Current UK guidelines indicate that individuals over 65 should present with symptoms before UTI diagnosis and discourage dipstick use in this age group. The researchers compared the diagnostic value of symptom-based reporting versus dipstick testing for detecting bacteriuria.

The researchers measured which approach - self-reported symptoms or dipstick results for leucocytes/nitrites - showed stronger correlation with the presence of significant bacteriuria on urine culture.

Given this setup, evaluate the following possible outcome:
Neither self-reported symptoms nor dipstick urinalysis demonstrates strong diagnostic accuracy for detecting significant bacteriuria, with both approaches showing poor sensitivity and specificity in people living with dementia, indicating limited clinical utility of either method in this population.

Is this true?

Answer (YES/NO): NO